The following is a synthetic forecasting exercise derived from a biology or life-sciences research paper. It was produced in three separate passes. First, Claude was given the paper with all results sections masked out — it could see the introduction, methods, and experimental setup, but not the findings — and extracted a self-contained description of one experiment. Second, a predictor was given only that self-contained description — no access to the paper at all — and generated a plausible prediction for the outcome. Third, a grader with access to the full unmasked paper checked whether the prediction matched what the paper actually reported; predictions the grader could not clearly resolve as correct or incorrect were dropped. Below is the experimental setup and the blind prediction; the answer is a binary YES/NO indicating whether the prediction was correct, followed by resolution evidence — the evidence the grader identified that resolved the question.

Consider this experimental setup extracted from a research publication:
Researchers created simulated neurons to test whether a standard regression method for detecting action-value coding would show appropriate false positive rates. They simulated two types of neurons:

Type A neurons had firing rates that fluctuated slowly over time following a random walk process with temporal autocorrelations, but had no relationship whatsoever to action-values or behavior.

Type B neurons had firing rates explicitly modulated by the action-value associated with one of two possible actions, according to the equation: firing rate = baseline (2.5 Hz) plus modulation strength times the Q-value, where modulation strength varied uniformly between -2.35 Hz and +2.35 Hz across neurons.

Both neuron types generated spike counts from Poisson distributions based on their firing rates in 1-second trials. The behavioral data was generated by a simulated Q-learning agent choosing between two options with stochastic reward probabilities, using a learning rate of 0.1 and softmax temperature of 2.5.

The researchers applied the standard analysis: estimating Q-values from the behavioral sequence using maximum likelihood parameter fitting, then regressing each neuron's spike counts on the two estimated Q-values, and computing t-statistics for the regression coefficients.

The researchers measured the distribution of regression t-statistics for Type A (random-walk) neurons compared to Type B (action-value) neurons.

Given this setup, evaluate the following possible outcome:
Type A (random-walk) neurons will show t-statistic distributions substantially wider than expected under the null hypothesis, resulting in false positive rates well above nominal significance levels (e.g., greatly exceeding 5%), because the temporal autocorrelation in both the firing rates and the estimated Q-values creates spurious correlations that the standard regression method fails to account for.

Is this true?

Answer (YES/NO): YES